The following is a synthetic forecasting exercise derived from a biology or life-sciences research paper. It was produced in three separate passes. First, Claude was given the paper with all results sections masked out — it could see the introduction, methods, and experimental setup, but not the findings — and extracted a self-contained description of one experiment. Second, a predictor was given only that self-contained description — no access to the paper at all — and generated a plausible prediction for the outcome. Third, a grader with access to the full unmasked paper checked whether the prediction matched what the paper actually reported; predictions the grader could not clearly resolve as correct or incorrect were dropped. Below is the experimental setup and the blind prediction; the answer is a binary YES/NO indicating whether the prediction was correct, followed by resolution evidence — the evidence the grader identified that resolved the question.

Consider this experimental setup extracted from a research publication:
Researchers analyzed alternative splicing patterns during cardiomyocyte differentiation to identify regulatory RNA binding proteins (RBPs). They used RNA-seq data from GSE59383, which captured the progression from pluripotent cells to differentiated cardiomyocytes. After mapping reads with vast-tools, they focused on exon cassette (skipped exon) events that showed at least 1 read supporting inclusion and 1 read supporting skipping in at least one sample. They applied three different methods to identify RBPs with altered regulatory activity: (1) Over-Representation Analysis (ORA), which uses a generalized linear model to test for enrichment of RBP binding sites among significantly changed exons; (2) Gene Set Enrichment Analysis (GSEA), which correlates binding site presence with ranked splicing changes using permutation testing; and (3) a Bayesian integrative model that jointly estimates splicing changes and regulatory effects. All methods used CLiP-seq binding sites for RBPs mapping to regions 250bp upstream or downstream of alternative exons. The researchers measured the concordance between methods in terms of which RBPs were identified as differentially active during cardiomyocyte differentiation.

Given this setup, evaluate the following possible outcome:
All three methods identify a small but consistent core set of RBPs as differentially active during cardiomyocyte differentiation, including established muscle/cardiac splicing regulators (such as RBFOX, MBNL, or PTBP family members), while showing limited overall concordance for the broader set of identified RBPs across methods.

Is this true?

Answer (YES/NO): NO